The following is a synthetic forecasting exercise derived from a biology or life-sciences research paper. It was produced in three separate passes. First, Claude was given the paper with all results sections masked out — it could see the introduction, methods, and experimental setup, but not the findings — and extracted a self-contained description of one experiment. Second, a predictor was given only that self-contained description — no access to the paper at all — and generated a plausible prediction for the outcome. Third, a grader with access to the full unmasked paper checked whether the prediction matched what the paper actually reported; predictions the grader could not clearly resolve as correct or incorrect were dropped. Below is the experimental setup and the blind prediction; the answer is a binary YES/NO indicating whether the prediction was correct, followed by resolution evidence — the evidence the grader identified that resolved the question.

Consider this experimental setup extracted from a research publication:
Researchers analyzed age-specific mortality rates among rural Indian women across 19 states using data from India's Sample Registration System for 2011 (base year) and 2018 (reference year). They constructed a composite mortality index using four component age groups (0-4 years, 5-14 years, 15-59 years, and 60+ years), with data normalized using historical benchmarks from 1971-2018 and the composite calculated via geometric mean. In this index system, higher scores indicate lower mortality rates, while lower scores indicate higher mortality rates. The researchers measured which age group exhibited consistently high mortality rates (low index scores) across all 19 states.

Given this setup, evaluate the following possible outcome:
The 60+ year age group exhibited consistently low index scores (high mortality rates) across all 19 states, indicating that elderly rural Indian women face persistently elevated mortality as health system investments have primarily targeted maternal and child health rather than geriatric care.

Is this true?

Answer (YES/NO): YES